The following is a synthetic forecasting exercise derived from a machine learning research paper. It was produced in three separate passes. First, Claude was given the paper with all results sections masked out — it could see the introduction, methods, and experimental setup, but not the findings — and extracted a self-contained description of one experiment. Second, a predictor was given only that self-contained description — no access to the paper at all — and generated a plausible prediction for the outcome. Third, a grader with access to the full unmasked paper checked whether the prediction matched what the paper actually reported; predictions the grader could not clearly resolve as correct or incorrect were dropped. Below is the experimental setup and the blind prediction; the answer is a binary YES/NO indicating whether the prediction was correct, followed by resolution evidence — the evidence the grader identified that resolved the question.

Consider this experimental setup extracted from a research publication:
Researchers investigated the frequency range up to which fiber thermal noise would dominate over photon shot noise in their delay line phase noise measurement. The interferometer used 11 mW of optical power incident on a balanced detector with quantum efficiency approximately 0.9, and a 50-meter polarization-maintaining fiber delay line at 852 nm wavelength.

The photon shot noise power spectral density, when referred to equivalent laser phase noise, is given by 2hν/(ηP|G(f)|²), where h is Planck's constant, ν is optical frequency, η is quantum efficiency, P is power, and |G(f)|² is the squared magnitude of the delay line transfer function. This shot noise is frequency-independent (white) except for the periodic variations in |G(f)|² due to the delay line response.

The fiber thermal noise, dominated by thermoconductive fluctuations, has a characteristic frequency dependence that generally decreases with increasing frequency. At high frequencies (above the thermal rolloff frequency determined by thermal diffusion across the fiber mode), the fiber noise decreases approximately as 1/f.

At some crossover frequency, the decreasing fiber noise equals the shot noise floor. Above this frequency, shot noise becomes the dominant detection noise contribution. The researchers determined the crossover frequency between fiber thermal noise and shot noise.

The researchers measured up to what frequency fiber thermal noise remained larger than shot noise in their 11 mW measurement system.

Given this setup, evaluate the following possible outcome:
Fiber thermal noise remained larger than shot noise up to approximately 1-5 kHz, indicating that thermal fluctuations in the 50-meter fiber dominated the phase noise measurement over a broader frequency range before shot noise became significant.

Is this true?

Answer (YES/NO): NO